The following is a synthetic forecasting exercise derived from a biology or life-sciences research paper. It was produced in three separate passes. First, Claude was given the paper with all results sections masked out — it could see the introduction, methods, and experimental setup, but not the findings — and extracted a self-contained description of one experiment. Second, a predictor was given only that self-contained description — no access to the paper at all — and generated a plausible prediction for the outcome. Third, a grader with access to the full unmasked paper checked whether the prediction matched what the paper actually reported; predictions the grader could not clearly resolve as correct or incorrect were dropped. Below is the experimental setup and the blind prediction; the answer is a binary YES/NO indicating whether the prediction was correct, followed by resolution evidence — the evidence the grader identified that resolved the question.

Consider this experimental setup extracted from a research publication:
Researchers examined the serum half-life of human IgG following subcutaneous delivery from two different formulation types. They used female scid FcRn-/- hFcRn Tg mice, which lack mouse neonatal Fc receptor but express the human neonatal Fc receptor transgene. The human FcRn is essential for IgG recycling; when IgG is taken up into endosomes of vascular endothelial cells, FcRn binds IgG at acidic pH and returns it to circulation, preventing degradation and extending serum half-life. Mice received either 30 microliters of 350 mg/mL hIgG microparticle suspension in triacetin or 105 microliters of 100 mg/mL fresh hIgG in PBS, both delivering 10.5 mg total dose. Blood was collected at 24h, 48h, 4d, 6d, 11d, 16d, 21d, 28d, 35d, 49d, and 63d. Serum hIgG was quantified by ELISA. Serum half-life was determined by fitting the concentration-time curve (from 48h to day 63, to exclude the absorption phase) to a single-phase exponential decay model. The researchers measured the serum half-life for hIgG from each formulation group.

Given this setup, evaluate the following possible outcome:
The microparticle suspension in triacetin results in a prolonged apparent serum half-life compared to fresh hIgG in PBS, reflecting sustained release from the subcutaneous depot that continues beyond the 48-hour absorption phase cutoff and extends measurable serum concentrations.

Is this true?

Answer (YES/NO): NO